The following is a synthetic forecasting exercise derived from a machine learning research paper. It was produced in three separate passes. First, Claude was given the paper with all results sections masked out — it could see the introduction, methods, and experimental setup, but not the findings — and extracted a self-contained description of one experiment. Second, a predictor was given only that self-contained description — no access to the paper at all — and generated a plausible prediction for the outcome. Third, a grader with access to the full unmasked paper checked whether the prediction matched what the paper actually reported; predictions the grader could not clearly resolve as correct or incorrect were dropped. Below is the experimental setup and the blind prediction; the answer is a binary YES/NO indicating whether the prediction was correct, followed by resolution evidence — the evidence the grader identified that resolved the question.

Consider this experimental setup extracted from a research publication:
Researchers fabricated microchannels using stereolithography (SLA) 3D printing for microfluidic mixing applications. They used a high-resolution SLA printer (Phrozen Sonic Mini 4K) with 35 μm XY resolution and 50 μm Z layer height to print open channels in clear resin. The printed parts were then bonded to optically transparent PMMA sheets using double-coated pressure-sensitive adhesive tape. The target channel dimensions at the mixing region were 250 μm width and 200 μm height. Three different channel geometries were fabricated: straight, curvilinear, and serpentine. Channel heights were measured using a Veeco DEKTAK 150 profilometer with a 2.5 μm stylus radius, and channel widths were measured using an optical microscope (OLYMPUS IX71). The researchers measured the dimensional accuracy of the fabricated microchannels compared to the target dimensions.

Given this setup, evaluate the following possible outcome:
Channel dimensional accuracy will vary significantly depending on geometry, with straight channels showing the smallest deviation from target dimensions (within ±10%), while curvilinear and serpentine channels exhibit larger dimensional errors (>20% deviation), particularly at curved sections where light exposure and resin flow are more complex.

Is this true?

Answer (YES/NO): NO